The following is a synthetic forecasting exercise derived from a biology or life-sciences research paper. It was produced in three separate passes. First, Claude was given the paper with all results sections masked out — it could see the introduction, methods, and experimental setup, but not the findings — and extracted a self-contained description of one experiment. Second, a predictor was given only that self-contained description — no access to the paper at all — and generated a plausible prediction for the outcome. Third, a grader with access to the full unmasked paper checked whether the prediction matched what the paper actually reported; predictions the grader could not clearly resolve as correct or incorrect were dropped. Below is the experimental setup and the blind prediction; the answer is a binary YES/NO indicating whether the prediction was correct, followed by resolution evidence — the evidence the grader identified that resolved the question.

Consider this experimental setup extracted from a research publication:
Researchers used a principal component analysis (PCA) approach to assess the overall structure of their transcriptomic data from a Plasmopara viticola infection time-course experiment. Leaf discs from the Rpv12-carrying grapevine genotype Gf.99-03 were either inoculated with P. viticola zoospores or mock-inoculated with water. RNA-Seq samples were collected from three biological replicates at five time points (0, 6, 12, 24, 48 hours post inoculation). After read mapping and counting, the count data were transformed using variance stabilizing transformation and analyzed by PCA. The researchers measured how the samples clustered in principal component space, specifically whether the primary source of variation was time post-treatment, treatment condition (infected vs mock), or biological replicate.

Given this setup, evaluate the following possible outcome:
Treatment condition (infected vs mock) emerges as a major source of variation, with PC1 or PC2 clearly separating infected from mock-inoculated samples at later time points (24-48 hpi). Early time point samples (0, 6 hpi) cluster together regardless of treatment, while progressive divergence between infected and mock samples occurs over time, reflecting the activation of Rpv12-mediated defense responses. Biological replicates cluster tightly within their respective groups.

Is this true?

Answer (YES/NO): NO